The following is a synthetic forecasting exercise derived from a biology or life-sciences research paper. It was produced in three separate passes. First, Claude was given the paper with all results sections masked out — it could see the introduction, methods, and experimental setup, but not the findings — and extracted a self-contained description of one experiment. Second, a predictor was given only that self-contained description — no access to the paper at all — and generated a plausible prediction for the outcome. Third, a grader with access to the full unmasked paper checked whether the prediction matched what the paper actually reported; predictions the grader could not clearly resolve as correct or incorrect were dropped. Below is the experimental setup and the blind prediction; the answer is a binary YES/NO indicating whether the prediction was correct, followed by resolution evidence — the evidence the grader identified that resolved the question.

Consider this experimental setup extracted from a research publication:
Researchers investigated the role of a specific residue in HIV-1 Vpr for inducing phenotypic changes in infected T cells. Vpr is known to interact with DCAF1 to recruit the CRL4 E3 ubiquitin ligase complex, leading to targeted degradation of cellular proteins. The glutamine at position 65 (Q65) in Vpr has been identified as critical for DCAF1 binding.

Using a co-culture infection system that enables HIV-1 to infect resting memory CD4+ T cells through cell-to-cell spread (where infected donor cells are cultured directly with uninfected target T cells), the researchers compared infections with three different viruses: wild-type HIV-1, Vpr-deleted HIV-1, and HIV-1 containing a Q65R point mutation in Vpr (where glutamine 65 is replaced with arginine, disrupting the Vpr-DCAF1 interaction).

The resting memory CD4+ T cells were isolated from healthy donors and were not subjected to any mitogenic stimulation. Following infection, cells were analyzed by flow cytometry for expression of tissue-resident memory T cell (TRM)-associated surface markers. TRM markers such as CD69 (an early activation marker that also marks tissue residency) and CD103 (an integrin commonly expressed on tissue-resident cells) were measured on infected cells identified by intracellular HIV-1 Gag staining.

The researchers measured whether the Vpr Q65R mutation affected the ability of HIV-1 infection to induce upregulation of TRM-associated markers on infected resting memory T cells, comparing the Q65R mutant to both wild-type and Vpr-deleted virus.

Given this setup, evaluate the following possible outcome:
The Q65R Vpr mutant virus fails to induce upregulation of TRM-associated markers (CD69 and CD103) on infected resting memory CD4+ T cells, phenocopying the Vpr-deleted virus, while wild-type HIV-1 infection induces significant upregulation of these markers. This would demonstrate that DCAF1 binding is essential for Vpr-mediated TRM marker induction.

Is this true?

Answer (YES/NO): NO